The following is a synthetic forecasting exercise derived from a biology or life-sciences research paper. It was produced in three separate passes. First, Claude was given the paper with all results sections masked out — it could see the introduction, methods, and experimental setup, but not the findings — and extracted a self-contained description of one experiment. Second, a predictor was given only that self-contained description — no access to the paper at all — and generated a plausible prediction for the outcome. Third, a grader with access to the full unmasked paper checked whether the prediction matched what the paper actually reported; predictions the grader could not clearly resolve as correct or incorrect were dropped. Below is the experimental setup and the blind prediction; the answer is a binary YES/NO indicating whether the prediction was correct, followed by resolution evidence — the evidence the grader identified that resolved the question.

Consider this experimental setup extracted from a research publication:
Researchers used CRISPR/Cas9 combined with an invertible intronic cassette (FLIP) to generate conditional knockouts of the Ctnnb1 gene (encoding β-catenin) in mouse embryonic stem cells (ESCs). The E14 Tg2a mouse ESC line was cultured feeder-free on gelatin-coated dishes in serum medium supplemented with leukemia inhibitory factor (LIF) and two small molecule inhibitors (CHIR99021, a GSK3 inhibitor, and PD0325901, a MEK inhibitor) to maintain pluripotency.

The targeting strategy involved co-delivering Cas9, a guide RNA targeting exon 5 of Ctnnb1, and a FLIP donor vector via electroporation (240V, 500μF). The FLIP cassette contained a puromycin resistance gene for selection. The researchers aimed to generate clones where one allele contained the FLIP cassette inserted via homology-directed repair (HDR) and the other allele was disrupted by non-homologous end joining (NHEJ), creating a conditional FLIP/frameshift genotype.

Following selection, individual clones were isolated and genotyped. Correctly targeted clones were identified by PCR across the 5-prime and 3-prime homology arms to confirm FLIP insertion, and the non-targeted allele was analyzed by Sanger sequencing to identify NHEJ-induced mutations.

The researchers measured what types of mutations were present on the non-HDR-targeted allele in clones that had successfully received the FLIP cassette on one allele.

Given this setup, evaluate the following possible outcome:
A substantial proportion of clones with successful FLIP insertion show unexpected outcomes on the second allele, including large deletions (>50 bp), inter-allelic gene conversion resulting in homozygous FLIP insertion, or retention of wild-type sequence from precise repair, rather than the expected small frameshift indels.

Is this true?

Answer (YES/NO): NO